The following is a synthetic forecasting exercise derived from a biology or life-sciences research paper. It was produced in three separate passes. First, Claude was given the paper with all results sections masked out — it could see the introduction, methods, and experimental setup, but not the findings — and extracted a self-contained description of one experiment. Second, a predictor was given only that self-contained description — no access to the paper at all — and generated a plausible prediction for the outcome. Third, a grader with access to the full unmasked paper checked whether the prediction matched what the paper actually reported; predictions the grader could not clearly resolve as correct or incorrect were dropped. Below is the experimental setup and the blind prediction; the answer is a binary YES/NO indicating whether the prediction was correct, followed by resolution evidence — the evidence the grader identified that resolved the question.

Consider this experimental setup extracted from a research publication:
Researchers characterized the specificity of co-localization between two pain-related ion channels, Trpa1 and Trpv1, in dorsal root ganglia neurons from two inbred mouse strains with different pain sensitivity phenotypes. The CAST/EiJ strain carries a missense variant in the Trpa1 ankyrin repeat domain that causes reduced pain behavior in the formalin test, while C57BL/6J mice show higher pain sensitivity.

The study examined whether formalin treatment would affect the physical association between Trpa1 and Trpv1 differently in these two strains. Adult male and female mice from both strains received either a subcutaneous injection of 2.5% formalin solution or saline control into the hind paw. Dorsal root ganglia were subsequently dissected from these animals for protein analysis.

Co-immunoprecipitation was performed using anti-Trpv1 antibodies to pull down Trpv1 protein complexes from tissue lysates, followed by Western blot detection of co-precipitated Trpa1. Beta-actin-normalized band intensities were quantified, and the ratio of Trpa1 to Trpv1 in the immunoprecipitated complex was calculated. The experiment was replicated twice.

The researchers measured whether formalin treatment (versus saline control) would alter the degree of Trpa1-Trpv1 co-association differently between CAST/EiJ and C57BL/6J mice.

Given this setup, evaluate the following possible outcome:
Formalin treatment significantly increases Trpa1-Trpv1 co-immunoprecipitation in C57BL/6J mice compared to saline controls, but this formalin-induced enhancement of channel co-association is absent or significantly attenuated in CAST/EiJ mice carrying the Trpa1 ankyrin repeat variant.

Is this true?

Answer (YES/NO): NO